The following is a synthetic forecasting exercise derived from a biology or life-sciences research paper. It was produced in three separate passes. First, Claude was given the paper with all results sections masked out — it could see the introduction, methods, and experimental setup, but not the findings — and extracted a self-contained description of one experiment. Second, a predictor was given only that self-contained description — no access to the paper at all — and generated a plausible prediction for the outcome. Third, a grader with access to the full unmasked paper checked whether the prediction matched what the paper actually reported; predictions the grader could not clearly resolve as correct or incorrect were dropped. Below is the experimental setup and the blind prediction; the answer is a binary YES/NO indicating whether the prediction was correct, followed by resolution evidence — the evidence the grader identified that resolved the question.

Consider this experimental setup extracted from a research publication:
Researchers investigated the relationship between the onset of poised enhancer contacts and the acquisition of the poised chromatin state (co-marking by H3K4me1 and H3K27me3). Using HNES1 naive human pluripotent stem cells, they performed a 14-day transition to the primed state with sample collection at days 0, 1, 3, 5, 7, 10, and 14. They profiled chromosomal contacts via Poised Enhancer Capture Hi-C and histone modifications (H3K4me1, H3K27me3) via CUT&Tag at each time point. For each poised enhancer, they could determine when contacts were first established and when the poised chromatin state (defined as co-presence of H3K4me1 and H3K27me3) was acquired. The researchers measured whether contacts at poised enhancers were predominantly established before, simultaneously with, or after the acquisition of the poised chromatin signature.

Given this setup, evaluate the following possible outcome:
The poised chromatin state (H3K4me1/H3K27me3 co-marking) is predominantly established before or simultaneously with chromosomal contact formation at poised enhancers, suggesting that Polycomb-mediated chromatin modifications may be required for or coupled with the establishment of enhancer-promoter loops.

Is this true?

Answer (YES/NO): NO